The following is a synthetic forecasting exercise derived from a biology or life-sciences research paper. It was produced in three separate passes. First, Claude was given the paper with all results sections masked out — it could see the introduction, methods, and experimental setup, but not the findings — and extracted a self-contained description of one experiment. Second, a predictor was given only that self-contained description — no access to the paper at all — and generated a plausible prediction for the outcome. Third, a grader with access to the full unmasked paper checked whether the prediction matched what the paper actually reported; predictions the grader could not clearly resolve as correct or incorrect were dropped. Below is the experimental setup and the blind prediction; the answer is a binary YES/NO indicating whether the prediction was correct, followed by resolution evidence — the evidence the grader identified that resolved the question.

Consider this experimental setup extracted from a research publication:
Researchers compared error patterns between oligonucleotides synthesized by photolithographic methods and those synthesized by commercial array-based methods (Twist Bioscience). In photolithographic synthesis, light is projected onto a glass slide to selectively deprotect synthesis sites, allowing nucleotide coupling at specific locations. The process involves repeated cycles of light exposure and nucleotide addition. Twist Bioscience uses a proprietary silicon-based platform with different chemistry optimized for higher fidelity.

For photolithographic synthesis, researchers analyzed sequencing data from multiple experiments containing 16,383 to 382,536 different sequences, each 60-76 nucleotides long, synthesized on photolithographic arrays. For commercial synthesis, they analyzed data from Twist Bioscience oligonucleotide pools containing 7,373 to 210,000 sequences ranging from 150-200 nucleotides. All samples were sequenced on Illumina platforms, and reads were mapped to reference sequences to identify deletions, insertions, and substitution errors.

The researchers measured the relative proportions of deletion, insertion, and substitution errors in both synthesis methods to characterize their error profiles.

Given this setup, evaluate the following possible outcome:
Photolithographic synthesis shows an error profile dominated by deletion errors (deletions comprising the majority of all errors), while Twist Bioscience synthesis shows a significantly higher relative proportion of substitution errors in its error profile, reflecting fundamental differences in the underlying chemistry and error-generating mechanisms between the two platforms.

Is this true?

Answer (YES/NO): NO